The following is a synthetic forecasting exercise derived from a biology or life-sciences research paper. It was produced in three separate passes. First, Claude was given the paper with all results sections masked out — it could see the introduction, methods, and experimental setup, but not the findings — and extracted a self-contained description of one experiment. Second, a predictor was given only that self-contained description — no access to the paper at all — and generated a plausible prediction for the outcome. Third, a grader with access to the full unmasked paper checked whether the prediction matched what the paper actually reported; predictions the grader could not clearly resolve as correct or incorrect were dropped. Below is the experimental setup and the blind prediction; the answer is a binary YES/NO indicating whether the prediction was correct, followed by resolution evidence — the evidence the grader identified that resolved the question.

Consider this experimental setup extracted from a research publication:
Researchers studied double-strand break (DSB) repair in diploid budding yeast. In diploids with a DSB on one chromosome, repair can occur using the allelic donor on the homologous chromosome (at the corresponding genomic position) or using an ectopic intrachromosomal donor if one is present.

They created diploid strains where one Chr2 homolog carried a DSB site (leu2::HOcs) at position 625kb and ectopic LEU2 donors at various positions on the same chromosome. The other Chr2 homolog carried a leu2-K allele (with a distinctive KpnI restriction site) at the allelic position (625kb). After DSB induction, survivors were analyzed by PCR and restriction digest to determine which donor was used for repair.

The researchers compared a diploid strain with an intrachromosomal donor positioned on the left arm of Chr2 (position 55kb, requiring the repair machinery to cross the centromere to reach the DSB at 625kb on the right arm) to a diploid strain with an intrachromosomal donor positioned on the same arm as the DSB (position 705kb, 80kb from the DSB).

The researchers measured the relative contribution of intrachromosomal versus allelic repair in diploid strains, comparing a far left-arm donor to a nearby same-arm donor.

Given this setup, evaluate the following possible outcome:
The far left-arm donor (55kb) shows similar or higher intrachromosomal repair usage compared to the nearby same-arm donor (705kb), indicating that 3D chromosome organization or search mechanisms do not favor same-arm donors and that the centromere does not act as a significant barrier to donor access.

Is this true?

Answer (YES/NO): NO